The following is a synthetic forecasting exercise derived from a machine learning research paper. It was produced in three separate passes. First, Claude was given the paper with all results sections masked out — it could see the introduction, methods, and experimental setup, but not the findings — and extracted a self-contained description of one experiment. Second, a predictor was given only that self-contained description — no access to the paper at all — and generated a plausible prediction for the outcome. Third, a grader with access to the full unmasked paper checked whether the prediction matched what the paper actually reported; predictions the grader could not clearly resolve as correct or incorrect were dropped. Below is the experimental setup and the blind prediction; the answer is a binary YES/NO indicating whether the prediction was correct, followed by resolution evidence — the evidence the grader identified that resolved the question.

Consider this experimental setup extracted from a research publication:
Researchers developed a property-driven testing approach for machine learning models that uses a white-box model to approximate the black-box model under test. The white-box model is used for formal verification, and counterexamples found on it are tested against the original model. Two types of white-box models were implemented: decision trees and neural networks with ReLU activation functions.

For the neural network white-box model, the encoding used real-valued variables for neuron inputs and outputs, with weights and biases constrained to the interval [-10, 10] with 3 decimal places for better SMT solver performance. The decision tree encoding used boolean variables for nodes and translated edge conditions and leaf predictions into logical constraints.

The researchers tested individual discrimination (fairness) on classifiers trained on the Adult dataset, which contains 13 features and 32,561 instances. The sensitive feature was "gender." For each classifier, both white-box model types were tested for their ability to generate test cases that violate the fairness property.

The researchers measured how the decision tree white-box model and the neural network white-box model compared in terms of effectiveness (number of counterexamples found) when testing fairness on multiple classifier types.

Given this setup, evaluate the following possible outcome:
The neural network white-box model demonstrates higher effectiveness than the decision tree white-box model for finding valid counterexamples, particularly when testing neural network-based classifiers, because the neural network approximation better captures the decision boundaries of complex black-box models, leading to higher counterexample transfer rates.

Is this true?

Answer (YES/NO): NO